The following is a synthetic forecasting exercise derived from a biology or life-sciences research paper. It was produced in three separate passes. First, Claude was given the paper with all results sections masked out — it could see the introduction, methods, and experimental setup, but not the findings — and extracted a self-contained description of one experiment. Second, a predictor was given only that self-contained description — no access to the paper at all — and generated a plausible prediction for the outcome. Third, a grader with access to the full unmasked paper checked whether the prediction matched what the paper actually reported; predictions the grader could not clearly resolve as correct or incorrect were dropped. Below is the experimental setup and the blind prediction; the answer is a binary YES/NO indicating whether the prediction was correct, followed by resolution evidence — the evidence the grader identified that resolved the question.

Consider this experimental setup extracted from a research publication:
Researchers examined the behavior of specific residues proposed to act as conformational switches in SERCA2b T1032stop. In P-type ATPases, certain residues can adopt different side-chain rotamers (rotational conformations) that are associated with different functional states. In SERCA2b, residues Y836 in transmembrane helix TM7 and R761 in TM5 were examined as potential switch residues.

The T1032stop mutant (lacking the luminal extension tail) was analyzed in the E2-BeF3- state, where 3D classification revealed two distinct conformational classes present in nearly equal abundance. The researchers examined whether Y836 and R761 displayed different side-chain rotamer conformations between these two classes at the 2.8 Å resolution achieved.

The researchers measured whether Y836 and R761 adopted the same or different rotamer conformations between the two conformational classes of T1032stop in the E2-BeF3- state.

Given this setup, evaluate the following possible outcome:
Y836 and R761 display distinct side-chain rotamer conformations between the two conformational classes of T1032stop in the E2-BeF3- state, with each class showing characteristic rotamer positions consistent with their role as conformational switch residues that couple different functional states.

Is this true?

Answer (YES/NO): YES